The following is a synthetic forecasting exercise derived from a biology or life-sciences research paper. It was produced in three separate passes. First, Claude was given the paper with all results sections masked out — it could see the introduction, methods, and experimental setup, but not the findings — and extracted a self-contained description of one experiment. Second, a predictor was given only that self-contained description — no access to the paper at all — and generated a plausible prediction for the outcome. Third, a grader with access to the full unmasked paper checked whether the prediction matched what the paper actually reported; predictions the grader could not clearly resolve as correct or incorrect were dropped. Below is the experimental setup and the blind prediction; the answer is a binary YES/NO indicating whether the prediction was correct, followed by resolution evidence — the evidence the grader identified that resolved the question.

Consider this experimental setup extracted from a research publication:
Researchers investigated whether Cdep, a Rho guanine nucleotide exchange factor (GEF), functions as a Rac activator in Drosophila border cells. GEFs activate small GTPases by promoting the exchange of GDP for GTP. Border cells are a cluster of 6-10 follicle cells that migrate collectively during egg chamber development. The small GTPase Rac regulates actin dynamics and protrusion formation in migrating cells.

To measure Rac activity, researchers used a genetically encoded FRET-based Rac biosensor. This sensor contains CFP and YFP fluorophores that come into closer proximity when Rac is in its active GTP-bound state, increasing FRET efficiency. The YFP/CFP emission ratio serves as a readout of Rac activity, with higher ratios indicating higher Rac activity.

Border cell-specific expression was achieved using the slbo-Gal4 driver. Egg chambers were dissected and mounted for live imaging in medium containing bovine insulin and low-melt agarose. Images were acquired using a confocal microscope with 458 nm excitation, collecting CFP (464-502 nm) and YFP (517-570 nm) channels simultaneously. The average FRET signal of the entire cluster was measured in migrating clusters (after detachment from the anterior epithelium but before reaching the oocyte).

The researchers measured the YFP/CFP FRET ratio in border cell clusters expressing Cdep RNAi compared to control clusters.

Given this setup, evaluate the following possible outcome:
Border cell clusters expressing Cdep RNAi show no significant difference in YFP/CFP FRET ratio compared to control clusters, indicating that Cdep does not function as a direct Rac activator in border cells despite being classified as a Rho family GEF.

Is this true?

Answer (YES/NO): NO